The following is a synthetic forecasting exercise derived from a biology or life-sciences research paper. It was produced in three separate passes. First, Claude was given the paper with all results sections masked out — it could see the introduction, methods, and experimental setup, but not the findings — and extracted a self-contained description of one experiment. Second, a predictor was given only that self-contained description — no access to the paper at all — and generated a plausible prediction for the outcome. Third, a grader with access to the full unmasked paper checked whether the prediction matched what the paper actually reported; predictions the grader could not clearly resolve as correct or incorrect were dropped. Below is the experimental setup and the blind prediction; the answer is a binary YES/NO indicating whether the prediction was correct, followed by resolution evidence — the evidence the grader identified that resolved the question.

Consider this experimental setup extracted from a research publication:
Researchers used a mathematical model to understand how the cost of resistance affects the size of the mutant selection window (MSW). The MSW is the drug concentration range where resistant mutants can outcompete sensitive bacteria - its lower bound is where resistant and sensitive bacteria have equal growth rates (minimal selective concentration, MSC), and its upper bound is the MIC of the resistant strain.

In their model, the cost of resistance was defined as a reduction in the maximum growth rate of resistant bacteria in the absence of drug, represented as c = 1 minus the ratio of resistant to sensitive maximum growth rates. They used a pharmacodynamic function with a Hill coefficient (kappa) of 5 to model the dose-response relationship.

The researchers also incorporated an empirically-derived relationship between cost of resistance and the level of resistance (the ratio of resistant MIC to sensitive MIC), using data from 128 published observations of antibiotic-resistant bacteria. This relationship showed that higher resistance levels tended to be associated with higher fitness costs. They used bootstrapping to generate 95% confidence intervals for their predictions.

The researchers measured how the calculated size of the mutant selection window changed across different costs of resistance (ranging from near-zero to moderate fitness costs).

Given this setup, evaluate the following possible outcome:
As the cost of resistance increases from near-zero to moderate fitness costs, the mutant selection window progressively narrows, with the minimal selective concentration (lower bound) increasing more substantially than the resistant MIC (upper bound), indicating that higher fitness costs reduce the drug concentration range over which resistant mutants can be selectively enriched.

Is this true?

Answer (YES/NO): NO